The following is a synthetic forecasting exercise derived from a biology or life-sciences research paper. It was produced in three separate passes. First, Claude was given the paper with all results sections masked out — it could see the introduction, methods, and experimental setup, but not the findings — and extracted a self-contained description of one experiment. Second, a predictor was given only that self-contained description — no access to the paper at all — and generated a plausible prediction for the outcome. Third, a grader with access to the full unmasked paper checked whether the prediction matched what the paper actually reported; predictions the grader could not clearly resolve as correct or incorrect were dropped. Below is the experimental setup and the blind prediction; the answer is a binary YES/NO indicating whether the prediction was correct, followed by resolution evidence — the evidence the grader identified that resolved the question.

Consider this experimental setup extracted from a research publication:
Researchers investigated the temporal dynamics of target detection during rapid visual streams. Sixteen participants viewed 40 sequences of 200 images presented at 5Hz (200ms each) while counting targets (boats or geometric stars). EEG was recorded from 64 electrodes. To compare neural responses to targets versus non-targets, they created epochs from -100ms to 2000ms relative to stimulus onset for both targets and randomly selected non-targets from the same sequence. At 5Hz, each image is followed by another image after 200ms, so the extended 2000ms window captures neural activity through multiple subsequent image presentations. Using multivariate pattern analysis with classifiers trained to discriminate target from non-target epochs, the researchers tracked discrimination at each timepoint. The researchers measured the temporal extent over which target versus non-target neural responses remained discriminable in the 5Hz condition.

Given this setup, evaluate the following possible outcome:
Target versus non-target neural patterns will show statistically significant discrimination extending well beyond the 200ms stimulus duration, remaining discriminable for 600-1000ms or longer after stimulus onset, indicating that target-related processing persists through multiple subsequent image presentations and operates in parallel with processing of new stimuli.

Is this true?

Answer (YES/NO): YES